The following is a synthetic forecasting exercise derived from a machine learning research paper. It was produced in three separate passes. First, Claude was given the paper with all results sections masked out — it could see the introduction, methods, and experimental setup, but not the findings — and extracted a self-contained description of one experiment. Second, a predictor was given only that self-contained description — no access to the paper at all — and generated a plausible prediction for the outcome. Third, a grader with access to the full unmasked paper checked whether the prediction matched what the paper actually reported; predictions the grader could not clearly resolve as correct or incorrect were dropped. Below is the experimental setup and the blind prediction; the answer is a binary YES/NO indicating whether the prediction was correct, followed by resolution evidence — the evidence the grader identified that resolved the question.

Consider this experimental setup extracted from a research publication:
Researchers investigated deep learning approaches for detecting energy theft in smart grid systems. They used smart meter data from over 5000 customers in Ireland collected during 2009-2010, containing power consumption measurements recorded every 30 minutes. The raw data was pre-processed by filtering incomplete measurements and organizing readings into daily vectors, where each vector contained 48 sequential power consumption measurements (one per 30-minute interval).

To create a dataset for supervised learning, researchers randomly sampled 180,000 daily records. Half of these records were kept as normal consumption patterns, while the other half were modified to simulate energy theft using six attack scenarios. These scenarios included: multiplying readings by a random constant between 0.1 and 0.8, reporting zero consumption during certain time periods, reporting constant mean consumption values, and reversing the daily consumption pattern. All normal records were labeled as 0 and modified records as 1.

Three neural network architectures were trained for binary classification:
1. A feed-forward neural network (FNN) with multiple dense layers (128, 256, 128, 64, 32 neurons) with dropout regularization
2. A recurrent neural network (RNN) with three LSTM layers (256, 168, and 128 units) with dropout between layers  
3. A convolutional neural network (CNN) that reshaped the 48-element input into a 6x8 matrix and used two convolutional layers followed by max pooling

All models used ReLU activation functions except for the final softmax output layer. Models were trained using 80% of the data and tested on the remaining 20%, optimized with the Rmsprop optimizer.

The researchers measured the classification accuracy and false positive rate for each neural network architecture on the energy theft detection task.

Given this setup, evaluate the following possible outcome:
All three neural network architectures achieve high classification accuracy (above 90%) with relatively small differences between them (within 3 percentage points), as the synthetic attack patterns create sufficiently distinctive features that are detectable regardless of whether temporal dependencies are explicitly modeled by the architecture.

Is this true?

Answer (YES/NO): NO